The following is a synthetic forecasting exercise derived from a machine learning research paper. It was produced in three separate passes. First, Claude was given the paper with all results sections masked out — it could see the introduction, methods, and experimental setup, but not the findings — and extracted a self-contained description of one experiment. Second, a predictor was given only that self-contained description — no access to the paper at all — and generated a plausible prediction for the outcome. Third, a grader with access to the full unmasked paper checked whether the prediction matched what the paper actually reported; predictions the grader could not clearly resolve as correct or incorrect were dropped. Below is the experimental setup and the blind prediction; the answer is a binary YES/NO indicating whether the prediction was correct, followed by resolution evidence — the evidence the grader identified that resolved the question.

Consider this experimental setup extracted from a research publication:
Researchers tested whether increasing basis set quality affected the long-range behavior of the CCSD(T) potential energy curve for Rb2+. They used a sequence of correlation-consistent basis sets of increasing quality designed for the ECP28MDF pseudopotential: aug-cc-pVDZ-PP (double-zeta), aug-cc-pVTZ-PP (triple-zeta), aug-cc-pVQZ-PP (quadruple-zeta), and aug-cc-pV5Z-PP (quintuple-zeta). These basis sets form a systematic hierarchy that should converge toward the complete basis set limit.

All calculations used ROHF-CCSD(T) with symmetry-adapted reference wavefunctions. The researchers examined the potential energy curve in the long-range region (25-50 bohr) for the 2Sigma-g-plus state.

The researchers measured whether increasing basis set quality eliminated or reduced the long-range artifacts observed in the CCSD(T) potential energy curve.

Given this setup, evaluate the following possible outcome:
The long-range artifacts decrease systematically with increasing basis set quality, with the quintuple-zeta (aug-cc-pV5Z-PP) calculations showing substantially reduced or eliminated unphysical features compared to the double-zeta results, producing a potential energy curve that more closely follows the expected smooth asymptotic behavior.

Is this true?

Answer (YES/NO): NO